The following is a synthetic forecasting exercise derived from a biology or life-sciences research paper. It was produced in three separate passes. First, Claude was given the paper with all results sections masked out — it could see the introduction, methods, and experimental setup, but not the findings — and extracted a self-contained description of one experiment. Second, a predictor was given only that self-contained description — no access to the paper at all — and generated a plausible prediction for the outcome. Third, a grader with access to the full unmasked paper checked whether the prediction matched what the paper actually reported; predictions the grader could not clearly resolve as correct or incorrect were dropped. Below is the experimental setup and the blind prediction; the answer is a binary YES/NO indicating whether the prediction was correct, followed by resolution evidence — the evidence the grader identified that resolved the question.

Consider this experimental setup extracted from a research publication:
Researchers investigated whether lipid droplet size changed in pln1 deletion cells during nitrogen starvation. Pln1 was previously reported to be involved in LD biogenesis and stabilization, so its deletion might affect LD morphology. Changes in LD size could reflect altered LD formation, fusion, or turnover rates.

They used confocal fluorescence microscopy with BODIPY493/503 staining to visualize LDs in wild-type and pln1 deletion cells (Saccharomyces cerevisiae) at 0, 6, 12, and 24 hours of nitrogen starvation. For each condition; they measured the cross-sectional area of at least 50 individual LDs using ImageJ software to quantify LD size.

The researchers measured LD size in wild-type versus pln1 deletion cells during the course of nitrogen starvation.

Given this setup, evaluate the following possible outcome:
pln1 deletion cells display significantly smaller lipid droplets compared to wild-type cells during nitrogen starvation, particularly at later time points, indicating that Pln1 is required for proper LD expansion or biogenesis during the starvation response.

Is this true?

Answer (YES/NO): NO